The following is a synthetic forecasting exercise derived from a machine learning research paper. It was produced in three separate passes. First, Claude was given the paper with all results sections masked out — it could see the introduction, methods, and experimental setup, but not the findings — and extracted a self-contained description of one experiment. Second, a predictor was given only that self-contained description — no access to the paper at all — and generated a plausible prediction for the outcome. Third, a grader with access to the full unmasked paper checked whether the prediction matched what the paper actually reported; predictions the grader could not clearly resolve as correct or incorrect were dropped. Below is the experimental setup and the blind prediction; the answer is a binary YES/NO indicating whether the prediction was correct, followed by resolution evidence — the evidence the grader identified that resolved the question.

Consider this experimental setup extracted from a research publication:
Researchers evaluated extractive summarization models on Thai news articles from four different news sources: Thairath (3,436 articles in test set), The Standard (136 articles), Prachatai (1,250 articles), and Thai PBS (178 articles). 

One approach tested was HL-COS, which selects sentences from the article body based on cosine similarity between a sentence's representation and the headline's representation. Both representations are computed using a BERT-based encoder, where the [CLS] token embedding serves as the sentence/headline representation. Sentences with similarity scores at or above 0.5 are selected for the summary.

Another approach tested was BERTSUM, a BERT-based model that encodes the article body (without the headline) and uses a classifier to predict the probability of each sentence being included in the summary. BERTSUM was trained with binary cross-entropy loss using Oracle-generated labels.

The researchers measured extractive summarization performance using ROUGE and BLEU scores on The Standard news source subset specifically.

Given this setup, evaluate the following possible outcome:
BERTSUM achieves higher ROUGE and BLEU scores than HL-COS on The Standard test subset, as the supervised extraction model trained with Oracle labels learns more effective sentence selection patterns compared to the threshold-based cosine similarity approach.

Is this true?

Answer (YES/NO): NO